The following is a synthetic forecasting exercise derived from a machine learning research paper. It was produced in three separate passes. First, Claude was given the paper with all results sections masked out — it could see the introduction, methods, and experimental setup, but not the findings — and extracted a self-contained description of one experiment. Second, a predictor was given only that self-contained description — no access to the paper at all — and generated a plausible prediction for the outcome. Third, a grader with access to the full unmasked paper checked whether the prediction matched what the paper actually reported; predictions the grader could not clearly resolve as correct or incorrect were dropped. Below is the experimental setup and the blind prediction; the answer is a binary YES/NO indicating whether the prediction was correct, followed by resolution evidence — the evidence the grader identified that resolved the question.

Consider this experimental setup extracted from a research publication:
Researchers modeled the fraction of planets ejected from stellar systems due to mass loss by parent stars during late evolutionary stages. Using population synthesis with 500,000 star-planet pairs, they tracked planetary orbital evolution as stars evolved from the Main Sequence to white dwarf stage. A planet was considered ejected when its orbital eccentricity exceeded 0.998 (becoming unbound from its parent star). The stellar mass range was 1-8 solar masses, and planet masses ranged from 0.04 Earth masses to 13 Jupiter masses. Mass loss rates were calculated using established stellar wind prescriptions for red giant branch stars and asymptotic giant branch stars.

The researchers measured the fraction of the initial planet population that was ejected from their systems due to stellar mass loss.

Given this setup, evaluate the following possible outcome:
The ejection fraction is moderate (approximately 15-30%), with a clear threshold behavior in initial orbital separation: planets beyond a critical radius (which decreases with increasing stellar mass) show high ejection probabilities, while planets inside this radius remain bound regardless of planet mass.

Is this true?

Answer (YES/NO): NO